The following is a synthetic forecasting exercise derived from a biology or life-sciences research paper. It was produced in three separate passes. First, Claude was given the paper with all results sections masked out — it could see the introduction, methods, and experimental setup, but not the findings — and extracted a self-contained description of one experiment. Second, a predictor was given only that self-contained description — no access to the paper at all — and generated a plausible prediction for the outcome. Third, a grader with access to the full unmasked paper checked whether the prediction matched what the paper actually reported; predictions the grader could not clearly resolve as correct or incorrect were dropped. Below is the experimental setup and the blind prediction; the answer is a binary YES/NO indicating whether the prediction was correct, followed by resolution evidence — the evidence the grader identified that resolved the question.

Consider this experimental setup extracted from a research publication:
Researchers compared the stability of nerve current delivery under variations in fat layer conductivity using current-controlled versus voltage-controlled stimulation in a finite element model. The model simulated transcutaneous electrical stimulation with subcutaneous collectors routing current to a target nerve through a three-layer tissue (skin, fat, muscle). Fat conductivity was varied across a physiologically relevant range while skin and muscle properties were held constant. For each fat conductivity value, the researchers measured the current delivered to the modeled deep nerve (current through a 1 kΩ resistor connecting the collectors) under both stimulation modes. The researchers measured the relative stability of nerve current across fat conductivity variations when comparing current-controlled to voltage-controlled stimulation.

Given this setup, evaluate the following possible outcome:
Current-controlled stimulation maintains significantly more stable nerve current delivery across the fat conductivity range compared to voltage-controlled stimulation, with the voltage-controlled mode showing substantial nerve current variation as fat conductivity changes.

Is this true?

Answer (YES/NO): NO